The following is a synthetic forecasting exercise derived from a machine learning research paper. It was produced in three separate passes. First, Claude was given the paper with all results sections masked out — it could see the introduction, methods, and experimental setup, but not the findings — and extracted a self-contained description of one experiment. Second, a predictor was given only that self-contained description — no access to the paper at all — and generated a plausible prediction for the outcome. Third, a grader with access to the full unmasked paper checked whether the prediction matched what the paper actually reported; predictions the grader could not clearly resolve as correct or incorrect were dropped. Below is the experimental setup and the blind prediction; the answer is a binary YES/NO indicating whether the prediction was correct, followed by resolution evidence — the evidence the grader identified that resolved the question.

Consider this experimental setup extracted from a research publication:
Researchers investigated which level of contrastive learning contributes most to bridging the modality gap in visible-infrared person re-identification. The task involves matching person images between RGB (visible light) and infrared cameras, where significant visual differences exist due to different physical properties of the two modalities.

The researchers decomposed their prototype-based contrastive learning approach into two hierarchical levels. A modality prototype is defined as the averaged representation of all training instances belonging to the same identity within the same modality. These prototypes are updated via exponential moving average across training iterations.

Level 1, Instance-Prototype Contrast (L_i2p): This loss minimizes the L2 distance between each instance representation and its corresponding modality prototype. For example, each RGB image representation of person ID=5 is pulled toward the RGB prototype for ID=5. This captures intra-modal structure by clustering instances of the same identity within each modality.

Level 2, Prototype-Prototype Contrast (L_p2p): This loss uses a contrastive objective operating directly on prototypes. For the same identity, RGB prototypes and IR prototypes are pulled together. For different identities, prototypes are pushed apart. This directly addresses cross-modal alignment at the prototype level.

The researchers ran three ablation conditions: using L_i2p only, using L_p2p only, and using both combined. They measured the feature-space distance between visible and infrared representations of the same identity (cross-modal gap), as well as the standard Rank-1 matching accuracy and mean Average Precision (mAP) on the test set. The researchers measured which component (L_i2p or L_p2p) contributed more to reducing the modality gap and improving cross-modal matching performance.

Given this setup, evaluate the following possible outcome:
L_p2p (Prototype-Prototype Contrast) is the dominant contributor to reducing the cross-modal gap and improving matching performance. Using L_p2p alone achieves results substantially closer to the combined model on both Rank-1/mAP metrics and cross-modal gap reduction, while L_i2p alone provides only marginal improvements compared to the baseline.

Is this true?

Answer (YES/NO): NO